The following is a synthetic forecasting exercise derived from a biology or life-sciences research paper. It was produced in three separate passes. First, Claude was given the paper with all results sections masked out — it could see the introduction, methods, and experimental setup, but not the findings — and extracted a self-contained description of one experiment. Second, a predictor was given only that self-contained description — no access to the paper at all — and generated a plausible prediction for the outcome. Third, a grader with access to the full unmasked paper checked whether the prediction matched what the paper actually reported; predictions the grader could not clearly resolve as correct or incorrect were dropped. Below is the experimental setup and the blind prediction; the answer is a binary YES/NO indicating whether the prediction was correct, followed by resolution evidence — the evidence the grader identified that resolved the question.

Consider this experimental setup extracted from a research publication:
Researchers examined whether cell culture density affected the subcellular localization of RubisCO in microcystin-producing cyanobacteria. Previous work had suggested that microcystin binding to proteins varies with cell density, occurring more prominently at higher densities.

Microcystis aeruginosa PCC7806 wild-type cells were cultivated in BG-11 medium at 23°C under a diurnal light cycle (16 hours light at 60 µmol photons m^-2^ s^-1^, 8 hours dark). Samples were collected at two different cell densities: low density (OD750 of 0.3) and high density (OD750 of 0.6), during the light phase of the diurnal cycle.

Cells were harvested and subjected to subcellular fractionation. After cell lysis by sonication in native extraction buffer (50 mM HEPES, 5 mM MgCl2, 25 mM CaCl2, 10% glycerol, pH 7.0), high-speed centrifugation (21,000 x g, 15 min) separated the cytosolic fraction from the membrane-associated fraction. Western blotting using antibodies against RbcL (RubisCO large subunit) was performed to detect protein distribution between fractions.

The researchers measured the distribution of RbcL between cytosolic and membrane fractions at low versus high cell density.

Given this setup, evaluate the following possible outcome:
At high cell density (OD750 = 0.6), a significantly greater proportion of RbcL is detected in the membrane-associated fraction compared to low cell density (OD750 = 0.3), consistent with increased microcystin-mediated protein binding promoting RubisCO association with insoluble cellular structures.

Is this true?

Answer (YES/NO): YES